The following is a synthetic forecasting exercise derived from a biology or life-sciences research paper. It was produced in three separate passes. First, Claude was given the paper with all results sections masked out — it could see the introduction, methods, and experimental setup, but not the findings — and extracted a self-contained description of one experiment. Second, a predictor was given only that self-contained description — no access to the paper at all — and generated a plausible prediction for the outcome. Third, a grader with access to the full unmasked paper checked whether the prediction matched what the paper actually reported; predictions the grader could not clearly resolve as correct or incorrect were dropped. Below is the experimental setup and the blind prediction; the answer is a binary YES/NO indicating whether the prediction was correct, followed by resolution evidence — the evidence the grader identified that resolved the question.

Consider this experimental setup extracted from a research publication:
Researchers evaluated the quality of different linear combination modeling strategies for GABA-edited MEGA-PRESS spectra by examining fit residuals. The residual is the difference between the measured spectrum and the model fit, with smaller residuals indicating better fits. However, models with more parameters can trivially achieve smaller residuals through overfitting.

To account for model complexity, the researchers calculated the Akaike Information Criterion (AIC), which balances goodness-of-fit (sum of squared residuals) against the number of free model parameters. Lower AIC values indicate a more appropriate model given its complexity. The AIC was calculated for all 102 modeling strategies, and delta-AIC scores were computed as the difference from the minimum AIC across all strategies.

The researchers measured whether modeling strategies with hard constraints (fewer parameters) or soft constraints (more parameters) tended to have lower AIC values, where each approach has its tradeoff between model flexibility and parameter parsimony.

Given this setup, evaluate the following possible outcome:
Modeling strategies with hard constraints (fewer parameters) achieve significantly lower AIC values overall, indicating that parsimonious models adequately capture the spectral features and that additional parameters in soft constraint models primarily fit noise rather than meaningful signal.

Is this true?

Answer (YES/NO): NO